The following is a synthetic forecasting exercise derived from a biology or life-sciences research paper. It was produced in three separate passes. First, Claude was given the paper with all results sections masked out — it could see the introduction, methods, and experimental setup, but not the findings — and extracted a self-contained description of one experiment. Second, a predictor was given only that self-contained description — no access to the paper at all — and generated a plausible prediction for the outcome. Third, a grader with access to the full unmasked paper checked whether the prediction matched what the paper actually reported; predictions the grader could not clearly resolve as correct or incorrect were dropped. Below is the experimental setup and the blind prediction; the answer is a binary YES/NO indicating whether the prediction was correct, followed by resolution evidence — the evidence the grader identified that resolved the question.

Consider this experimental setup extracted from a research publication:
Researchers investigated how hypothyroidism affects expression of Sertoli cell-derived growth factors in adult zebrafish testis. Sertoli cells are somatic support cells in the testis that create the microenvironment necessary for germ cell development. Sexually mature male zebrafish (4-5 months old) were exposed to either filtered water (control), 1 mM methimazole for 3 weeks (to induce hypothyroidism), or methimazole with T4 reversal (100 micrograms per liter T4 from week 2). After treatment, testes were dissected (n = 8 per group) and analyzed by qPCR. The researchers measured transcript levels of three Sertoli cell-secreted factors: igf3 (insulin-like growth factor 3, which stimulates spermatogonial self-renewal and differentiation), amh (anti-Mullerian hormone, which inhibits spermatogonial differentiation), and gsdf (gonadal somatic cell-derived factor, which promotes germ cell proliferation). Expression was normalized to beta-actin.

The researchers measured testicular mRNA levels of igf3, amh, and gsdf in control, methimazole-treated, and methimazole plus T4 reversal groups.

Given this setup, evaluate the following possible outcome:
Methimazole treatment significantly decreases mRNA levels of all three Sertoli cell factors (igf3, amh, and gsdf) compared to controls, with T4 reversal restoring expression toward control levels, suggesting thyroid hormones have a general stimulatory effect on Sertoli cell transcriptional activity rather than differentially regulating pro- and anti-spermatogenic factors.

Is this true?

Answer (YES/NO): NO